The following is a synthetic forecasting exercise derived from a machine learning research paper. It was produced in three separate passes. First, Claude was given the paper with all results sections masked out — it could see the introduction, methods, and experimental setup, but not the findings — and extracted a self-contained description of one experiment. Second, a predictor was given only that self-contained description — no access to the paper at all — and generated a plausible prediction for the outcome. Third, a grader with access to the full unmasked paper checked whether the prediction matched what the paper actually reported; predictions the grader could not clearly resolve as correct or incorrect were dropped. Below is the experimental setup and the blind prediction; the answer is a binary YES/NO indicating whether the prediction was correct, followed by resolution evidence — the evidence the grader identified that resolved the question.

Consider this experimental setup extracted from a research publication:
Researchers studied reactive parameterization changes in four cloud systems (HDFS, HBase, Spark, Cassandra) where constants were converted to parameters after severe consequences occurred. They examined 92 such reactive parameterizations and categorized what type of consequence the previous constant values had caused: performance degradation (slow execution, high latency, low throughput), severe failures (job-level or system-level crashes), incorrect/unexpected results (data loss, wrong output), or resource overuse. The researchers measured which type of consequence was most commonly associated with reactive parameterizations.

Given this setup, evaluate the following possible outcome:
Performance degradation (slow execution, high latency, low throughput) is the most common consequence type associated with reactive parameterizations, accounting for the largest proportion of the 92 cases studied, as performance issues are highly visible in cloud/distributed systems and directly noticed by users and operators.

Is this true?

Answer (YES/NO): YES